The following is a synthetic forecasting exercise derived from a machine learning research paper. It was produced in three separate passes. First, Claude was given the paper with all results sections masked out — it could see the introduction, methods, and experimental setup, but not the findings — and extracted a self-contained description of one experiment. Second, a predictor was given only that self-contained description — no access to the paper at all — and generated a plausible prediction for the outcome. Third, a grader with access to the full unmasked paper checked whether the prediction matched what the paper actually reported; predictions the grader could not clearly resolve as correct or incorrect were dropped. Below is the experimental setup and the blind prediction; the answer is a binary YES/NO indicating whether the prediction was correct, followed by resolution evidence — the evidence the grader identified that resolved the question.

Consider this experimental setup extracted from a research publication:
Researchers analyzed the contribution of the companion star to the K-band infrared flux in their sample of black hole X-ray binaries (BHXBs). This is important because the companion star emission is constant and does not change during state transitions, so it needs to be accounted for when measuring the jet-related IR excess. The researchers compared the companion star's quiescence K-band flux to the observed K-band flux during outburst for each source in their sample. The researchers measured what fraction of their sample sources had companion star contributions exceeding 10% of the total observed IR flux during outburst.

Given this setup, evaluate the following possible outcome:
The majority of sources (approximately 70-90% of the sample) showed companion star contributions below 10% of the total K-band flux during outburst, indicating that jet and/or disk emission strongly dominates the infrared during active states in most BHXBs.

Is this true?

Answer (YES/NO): NO